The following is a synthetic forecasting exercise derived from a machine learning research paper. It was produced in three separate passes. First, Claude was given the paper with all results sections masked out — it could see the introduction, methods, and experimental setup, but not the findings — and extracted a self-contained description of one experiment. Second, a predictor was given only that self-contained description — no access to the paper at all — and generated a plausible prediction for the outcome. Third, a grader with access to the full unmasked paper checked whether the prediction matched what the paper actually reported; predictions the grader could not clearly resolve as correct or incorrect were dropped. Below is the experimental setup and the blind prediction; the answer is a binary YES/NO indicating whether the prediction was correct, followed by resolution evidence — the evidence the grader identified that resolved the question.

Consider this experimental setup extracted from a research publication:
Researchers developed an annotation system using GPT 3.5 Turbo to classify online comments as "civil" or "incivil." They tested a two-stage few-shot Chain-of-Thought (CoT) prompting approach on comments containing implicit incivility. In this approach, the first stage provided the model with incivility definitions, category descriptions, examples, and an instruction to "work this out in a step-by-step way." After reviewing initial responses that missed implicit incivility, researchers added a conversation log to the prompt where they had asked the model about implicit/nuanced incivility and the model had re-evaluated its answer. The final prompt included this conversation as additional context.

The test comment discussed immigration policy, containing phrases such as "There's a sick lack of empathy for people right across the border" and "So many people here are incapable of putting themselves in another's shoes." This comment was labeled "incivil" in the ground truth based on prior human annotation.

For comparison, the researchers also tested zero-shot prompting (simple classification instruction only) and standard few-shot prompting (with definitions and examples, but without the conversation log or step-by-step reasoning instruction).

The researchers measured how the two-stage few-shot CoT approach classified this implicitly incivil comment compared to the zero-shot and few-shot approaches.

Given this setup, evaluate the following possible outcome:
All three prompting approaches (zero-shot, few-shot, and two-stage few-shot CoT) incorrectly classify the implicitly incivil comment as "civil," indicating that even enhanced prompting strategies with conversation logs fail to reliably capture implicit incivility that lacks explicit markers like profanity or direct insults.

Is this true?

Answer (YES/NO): NO